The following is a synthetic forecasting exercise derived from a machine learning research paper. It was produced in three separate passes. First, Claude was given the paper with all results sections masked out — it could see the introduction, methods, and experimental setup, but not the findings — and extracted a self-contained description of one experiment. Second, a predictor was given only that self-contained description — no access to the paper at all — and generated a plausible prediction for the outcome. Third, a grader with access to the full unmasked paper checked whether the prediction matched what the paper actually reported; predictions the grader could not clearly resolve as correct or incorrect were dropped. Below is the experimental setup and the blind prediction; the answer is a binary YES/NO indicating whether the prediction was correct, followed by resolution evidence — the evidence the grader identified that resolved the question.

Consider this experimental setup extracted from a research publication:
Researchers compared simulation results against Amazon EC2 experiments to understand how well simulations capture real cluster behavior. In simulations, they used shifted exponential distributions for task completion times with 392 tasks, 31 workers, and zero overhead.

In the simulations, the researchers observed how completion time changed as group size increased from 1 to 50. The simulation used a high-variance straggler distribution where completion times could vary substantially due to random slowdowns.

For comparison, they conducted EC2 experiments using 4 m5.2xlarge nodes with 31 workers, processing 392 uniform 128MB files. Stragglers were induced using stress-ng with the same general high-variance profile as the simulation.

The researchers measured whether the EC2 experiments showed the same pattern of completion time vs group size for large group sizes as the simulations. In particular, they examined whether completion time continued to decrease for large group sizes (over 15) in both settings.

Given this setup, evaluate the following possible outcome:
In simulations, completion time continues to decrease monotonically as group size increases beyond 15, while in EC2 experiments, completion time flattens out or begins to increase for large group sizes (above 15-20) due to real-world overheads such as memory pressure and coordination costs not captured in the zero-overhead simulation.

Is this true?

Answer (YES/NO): NO